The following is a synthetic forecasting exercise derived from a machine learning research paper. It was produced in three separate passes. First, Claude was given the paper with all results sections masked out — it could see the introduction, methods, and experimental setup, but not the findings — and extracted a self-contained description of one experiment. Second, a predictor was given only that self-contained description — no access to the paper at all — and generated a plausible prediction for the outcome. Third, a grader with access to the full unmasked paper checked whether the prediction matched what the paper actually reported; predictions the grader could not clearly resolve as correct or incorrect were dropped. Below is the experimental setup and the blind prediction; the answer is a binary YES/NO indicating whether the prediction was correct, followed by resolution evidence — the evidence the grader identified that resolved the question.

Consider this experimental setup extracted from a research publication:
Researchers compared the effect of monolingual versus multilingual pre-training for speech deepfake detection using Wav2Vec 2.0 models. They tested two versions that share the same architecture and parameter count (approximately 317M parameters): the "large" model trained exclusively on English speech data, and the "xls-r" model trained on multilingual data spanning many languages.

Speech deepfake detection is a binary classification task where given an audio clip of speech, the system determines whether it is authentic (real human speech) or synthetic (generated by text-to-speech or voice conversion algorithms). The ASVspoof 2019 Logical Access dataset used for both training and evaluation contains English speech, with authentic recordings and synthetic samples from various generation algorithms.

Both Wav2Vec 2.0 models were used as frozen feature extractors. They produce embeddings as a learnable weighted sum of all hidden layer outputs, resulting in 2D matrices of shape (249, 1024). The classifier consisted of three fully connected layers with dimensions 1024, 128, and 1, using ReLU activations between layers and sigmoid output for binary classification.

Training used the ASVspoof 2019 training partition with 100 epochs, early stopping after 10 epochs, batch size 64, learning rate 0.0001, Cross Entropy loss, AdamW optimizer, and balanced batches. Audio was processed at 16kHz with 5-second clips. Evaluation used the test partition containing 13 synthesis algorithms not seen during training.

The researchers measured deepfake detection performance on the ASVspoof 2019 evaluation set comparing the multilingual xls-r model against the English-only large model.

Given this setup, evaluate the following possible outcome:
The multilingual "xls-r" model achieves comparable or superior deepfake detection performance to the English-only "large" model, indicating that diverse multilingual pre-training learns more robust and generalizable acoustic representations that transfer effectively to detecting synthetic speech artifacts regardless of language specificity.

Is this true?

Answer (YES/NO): NO